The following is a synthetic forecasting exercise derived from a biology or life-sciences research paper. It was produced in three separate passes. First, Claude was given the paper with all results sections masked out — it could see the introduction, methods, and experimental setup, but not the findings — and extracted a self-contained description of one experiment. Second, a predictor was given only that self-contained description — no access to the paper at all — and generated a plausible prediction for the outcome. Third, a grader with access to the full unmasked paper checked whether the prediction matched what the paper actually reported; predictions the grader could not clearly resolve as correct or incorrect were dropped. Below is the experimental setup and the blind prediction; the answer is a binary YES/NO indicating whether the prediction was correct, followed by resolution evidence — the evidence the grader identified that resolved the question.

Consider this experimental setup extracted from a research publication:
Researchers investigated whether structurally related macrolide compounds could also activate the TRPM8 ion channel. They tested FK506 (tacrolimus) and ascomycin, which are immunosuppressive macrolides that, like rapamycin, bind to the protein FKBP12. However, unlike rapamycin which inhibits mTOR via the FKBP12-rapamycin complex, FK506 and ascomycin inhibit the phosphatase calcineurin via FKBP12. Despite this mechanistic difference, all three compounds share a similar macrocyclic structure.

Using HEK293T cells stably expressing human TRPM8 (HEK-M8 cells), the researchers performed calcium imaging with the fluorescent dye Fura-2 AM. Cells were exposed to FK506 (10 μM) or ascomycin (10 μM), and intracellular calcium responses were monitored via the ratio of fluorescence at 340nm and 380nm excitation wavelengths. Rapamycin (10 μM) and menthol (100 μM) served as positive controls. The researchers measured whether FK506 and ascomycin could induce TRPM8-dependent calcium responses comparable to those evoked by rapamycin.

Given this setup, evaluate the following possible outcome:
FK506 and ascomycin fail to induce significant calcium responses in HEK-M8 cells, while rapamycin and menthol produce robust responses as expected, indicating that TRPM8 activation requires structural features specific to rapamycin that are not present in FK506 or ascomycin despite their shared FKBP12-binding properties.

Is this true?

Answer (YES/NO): NO